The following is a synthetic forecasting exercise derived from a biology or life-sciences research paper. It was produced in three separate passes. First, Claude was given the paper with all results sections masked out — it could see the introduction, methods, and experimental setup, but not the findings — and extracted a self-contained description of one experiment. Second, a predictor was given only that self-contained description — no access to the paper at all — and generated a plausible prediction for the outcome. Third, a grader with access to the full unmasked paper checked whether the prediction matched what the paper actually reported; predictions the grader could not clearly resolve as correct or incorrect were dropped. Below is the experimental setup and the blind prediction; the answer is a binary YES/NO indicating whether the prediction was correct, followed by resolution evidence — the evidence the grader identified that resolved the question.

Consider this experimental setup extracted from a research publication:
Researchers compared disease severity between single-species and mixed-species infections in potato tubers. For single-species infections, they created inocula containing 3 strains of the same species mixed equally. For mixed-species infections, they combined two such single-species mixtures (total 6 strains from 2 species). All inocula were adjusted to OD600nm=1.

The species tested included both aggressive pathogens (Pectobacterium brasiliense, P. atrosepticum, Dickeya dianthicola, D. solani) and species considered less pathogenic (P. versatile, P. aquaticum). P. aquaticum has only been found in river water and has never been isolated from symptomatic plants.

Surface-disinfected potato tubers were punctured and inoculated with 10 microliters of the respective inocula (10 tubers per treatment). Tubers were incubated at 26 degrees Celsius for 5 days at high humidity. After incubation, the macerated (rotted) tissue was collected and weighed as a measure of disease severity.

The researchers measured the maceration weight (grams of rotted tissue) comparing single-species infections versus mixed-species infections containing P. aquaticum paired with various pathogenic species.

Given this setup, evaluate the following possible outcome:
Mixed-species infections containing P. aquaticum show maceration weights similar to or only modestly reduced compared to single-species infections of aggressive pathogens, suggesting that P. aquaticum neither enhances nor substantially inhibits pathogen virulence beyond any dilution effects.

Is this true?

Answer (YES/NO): YES